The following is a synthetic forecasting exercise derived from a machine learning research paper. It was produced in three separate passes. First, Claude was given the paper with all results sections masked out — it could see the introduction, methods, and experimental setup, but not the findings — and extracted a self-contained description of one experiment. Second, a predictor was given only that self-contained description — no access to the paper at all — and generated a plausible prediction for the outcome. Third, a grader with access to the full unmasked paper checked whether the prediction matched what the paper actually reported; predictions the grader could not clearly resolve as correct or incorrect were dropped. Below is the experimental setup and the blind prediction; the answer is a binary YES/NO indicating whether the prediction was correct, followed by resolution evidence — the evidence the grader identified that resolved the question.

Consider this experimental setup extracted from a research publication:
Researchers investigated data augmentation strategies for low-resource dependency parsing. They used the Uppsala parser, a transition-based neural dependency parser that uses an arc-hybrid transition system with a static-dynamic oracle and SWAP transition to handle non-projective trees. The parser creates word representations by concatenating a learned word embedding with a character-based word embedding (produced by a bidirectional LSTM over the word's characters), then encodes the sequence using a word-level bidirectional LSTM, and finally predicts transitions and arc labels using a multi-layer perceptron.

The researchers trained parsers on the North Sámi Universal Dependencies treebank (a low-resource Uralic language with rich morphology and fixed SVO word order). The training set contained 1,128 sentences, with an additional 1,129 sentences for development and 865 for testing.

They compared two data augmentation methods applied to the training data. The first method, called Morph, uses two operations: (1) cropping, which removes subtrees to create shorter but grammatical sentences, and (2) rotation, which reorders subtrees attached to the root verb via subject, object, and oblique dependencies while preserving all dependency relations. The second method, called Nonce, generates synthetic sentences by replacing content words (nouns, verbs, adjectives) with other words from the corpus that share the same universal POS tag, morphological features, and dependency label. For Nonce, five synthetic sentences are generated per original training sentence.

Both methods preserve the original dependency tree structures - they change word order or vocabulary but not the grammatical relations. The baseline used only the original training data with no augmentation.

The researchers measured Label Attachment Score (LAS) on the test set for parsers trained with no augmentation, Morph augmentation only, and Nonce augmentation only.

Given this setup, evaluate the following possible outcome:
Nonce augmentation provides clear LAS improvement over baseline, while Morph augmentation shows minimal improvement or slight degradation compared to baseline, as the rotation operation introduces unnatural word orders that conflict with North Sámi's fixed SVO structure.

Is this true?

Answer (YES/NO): NO